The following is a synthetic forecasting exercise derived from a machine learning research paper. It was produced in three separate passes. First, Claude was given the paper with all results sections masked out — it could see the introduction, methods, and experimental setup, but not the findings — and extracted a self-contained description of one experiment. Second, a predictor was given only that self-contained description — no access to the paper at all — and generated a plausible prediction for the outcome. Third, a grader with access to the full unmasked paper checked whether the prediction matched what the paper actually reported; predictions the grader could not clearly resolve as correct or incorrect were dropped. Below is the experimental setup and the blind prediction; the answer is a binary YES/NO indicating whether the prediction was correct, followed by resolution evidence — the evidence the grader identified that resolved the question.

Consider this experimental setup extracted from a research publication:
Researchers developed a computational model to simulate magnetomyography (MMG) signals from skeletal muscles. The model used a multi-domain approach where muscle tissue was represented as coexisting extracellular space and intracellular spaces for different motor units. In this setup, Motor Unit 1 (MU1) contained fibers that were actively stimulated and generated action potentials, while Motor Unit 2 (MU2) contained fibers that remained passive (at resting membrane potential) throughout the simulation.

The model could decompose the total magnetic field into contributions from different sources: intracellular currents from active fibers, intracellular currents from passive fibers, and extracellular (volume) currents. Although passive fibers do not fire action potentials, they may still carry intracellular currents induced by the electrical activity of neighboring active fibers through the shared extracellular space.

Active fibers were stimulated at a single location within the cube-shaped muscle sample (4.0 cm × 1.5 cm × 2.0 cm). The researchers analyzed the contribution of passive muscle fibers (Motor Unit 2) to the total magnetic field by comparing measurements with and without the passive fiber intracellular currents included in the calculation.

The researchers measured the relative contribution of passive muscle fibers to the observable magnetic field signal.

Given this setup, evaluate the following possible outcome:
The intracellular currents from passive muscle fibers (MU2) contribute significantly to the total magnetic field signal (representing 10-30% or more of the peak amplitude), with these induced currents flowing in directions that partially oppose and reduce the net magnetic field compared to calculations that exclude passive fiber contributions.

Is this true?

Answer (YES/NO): YES